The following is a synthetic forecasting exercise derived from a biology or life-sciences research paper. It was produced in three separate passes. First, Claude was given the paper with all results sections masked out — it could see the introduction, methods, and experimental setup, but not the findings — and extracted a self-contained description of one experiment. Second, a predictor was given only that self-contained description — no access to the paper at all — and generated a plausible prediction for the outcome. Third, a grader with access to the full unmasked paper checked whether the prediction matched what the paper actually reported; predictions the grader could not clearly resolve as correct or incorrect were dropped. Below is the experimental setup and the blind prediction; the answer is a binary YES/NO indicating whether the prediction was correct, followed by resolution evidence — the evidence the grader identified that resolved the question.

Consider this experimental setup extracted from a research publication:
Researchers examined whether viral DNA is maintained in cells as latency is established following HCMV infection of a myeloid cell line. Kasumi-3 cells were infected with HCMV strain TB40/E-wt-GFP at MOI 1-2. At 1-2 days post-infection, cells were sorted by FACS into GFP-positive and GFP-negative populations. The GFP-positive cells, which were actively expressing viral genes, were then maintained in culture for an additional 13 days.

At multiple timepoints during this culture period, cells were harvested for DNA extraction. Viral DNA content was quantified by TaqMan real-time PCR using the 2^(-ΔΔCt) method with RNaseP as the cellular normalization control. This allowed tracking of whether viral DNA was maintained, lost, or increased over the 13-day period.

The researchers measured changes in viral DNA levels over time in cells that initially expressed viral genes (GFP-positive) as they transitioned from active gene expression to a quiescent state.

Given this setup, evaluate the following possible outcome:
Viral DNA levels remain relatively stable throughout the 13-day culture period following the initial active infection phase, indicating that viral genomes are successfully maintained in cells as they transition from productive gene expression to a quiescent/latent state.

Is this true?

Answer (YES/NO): NO